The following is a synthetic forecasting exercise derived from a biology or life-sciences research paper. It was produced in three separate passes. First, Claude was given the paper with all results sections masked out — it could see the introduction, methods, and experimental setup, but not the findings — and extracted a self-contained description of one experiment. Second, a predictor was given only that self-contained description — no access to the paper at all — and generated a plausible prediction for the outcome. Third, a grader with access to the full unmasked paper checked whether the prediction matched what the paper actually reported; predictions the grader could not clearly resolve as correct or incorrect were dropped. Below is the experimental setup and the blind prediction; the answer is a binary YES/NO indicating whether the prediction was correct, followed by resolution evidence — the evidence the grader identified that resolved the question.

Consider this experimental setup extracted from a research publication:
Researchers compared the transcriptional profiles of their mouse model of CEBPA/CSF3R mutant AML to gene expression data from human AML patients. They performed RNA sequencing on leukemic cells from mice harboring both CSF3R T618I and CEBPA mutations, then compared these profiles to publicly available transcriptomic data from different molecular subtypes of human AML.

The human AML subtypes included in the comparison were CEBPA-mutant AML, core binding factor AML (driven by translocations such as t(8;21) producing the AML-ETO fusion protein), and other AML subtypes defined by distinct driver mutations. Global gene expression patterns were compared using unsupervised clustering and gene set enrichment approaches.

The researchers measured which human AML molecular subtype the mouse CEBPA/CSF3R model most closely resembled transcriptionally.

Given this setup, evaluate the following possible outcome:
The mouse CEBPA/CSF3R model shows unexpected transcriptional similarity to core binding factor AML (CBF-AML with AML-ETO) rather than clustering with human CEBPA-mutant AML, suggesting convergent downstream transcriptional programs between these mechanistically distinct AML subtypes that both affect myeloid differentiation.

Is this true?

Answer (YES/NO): NO